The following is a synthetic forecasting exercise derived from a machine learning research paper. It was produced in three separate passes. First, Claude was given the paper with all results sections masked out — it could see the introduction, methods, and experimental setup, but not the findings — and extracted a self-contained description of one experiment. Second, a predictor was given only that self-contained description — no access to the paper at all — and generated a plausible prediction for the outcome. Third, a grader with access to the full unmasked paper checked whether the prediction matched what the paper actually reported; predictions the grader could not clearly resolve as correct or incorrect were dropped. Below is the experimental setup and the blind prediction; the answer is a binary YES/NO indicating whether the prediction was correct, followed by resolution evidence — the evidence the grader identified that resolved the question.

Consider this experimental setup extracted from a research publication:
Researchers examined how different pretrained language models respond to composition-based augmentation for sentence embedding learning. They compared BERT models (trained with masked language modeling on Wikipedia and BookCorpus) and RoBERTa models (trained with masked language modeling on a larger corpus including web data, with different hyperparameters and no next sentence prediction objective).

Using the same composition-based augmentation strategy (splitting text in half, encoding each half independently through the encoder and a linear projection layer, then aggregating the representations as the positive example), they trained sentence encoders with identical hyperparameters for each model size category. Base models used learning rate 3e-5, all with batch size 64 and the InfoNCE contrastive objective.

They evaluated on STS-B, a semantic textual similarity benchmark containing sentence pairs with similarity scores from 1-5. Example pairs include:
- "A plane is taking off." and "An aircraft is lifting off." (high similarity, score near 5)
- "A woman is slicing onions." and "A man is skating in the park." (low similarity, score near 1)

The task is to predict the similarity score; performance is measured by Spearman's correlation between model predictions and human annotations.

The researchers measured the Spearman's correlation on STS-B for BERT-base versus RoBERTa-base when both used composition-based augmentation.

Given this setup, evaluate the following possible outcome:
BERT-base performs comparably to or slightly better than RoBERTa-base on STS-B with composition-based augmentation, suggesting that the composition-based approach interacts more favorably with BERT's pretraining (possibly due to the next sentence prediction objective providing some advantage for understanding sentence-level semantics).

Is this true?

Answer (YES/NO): NO